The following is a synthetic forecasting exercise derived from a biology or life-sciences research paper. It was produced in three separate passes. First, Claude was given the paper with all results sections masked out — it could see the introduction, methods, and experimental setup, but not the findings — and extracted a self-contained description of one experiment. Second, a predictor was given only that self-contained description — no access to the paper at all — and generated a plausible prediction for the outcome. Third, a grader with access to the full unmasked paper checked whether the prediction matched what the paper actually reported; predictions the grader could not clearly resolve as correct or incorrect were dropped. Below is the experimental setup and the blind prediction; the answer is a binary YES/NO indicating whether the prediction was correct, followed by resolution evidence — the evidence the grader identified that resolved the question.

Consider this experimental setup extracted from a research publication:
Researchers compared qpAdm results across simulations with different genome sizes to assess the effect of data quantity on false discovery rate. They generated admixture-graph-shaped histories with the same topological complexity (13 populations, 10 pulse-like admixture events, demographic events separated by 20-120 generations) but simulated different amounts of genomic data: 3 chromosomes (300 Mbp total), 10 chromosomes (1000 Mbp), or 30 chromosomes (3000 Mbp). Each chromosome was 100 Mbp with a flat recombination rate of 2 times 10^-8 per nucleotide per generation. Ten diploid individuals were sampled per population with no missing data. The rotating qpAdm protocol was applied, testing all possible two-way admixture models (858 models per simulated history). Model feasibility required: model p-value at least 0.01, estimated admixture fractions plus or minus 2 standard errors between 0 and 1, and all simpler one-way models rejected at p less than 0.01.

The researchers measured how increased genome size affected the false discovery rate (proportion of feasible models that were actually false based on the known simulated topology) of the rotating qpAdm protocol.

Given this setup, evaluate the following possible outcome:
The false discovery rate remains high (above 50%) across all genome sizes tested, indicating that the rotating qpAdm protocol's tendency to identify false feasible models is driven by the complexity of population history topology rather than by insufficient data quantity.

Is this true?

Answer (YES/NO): YES